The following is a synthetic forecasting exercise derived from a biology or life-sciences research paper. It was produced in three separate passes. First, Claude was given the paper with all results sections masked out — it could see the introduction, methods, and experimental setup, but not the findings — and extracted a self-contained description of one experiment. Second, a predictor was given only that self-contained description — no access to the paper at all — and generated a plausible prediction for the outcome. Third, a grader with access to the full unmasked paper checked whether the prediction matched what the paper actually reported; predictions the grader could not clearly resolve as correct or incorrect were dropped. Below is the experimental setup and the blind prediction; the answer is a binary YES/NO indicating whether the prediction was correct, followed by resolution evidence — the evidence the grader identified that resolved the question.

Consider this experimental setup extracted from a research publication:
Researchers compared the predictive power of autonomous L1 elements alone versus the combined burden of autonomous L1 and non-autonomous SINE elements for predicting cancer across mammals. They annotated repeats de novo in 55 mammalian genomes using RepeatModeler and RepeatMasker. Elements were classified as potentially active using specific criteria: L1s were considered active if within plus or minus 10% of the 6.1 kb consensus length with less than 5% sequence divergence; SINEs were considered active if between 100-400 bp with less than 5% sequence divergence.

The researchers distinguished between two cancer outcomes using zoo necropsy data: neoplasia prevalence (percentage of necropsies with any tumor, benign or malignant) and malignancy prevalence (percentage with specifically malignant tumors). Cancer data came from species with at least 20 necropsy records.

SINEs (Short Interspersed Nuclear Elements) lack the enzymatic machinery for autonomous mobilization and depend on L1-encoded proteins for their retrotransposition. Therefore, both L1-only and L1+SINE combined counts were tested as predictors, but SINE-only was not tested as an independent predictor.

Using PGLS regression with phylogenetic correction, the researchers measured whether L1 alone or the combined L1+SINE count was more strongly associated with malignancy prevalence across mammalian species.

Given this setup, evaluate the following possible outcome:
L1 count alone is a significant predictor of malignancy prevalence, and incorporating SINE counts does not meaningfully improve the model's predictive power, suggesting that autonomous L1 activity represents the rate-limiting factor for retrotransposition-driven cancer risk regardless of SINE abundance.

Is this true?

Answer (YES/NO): NO